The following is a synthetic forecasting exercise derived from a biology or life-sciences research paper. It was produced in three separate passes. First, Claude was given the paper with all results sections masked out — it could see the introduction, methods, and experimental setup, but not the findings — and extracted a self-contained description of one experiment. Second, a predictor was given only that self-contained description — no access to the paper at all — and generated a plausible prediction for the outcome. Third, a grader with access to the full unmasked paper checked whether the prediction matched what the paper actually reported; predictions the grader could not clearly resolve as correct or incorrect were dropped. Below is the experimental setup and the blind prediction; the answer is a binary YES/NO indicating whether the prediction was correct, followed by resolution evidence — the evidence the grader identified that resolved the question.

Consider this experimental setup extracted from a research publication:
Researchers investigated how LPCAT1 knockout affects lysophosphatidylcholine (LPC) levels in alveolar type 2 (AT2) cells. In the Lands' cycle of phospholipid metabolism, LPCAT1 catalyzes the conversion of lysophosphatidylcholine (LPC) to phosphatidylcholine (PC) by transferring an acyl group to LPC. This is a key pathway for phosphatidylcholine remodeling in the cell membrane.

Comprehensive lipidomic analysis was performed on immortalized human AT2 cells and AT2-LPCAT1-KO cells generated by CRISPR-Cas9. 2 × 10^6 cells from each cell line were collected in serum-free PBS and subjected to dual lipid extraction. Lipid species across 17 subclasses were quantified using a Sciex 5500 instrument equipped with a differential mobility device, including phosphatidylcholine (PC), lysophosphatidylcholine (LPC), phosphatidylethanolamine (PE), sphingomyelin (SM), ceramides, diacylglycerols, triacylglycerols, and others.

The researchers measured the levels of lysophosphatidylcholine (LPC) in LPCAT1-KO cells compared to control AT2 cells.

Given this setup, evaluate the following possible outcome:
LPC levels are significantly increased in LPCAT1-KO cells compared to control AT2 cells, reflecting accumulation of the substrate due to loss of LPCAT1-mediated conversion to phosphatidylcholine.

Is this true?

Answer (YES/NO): NO